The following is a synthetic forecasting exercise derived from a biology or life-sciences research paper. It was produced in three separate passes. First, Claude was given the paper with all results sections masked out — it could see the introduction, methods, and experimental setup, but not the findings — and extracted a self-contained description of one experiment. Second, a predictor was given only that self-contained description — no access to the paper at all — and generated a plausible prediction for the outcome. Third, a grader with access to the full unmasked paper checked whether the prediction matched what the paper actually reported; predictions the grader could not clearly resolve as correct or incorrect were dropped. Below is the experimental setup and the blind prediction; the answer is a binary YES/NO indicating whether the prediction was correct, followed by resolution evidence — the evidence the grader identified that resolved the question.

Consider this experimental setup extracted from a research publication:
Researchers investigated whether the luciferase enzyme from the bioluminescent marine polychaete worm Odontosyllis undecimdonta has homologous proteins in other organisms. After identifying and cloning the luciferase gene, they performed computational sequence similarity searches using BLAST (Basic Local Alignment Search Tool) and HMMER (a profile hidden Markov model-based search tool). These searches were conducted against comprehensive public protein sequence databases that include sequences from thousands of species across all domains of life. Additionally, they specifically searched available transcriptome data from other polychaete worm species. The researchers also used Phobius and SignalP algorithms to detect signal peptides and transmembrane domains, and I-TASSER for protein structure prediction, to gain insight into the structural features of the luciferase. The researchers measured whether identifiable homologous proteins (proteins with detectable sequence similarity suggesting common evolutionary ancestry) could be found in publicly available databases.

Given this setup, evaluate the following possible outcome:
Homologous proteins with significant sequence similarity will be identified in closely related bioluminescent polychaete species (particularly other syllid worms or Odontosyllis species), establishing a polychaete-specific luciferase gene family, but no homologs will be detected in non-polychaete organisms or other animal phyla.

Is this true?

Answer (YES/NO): NO